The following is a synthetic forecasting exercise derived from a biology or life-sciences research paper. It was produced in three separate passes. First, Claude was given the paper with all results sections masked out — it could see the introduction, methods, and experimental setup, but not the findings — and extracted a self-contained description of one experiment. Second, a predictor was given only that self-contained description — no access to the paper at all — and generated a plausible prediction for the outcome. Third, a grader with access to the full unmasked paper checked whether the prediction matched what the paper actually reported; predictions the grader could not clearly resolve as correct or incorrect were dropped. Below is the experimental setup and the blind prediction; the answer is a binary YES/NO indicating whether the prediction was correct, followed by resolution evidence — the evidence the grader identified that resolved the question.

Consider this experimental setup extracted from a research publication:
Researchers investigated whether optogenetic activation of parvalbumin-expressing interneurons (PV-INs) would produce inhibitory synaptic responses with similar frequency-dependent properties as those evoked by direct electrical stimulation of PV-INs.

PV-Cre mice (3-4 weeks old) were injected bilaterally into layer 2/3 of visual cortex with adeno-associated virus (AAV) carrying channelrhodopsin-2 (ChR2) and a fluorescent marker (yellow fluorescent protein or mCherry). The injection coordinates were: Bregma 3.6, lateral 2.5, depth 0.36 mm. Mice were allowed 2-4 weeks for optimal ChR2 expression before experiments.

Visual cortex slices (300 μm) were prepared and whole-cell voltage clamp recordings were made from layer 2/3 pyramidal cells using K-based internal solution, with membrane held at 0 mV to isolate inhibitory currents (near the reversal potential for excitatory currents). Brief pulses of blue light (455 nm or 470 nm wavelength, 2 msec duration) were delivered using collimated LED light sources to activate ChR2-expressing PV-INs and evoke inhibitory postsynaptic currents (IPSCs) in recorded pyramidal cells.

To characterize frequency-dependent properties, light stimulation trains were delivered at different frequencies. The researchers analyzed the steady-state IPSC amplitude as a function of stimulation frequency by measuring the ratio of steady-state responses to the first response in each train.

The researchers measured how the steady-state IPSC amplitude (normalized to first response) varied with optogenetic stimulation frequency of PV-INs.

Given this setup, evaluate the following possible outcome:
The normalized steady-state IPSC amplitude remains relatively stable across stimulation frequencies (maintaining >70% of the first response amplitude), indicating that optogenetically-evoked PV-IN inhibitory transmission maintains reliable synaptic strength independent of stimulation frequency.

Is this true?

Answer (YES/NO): NO